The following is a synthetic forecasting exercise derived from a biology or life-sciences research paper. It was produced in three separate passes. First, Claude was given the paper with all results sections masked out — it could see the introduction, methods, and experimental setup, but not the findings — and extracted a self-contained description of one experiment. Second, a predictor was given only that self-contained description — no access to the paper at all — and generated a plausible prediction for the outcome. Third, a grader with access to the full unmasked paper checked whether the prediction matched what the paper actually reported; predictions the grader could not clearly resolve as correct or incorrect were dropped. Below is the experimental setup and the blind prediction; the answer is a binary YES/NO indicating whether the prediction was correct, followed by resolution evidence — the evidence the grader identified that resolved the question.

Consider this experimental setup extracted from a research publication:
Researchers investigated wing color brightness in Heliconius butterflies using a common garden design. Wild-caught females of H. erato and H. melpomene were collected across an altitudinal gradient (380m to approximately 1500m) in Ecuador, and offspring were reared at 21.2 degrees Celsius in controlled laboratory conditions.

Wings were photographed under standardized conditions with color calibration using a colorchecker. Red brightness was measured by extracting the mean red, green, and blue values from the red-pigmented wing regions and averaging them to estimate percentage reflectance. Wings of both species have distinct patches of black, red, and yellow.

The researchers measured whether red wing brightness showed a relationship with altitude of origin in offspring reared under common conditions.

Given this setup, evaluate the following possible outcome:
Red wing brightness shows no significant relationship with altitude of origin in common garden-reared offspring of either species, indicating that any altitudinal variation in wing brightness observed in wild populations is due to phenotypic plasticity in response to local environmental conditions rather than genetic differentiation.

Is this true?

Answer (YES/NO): NO